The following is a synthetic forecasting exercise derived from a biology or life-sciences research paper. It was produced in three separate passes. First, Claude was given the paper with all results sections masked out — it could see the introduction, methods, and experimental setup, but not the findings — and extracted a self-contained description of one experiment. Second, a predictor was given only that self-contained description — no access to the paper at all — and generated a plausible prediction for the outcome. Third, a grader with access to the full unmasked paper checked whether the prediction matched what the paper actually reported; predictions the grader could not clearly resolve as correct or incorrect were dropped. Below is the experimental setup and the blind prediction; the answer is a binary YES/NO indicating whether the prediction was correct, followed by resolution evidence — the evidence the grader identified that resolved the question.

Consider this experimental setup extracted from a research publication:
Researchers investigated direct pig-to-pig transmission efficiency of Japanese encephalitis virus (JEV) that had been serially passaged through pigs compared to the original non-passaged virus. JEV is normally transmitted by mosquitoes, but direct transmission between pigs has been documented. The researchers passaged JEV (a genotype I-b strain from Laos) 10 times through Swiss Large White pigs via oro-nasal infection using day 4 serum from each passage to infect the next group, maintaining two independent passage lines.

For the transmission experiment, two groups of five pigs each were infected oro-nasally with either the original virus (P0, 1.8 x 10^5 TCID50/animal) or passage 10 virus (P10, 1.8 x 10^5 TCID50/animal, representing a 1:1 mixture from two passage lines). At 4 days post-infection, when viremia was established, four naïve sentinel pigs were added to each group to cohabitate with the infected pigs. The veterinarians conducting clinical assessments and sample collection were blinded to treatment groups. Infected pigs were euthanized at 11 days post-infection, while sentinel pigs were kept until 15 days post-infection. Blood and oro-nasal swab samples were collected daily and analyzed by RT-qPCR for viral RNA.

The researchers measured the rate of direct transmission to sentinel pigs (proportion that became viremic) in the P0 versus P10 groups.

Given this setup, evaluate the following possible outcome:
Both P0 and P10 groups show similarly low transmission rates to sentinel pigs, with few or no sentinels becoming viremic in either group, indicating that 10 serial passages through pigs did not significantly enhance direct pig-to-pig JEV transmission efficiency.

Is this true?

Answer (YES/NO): YES